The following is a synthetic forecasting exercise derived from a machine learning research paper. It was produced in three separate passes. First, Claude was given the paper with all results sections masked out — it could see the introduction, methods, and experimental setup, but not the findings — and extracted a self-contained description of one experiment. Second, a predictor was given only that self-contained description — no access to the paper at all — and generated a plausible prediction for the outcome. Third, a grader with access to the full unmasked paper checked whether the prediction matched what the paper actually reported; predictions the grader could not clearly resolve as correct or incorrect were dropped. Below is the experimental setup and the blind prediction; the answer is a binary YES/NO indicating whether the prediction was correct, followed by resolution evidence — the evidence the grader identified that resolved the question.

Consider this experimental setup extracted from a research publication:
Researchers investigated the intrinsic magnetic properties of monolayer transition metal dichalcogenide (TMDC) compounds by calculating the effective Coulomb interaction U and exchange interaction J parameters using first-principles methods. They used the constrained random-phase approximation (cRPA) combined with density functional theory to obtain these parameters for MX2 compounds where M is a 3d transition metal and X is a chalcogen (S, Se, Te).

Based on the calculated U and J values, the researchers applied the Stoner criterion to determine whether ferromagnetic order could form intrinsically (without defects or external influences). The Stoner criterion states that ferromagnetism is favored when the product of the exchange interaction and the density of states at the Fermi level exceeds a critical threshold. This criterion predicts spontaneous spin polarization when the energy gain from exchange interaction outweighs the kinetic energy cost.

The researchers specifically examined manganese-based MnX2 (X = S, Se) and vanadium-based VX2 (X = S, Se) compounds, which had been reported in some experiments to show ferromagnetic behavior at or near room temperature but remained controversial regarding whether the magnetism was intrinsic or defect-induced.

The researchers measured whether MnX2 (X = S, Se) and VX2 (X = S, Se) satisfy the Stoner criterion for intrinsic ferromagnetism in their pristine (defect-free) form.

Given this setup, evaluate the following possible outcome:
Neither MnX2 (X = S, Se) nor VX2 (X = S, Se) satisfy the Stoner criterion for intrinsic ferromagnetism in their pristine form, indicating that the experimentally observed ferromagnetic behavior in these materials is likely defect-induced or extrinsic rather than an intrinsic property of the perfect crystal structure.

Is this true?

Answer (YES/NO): NO